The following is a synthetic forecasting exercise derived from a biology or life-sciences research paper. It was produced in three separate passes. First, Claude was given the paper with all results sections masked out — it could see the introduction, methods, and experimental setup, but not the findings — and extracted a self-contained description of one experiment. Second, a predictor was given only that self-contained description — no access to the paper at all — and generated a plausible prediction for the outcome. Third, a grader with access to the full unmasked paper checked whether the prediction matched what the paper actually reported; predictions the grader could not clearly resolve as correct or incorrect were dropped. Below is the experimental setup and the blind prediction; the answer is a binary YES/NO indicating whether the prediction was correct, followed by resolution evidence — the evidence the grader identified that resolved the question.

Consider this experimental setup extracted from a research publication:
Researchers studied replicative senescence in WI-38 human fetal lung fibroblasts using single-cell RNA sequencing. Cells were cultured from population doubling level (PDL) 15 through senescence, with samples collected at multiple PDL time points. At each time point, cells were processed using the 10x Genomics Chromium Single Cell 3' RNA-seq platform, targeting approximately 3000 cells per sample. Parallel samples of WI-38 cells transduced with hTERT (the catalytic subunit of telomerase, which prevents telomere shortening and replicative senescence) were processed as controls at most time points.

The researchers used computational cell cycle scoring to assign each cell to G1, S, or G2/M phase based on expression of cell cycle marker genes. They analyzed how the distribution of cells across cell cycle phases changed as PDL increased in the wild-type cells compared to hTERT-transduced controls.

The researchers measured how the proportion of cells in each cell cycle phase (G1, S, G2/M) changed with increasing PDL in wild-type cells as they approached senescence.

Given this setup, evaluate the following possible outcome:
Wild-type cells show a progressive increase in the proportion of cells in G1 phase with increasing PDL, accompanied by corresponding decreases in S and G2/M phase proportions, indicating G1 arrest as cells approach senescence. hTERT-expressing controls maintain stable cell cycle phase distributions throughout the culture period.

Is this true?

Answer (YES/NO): YES